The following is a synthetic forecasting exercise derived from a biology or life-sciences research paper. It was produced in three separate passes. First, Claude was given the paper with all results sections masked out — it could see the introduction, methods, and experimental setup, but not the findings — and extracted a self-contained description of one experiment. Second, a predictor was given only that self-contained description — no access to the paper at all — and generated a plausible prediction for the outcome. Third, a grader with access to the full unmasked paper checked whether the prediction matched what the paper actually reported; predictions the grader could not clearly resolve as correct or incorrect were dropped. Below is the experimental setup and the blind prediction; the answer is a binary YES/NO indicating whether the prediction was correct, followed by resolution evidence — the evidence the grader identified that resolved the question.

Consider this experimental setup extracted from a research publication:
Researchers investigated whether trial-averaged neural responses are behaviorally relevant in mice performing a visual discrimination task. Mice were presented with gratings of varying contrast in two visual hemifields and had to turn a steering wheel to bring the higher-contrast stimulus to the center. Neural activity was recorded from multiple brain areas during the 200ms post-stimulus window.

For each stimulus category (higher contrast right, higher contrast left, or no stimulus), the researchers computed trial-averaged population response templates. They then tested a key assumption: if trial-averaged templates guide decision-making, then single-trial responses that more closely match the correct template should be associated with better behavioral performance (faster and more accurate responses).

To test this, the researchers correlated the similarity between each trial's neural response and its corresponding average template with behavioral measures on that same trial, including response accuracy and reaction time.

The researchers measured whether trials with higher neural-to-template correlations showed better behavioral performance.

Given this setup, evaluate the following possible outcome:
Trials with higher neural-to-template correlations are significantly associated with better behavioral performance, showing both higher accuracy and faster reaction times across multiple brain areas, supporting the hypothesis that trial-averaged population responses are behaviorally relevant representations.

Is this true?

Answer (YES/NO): NO